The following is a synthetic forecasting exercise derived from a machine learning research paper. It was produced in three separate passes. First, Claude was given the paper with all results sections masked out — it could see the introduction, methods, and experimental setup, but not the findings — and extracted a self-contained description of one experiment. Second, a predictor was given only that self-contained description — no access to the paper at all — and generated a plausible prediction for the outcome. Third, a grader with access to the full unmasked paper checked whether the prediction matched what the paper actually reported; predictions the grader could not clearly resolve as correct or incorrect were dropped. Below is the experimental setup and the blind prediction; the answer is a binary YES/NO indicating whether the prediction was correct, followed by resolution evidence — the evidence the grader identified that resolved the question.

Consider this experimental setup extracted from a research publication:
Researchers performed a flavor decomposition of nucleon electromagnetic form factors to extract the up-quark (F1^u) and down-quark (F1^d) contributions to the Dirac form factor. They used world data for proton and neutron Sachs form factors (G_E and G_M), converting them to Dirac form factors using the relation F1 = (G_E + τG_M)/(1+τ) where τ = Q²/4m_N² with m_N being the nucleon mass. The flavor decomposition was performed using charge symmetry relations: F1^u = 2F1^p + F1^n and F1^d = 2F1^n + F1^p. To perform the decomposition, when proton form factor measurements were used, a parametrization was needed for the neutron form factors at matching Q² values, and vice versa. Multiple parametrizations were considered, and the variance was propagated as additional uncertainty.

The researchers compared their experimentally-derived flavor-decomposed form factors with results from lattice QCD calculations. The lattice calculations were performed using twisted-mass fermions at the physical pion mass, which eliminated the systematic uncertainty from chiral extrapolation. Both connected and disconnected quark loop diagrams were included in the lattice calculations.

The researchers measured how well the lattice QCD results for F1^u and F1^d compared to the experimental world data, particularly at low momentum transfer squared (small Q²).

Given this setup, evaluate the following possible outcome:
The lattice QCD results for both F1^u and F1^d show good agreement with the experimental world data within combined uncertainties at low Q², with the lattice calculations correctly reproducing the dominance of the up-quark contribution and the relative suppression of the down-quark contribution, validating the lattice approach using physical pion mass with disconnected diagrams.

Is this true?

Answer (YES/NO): YES